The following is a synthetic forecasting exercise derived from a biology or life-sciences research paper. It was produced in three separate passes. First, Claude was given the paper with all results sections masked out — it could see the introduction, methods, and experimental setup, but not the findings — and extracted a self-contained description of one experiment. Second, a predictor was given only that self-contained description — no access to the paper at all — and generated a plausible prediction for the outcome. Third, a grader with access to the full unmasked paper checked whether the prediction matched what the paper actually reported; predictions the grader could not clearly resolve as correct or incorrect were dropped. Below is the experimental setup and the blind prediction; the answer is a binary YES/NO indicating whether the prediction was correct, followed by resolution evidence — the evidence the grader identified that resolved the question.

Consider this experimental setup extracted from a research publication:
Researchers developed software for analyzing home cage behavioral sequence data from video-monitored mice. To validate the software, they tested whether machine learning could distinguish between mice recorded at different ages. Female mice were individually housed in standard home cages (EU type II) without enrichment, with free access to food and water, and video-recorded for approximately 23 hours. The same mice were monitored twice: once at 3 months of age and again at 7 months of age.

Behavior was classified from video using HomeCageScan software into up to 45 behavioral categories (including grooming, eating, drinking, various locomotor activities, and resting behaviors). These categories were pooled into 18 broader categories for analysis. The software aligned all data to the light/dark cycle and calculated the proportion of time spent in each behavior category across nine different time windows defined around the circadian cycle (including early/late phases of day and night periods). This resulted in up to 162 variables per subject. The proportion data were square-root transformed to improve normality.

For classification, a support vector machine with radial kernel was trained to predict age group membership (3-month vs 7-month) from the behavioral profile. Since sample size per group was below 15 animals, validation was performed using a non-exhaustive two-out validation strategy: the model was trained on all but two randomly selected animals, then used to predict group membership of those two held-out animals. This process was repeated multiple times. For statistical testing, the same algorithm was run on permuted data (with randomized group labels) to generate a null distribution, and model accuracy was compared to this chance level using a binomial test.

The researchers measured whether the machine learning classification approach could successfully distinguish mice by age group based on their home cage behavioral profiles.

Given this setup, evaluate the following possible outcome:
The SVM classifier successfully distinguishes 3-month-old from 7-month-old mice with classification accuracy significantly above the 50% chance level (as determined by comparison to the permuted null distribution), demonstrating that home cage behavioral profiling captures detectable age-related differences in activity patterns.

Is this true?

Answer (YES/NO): NO